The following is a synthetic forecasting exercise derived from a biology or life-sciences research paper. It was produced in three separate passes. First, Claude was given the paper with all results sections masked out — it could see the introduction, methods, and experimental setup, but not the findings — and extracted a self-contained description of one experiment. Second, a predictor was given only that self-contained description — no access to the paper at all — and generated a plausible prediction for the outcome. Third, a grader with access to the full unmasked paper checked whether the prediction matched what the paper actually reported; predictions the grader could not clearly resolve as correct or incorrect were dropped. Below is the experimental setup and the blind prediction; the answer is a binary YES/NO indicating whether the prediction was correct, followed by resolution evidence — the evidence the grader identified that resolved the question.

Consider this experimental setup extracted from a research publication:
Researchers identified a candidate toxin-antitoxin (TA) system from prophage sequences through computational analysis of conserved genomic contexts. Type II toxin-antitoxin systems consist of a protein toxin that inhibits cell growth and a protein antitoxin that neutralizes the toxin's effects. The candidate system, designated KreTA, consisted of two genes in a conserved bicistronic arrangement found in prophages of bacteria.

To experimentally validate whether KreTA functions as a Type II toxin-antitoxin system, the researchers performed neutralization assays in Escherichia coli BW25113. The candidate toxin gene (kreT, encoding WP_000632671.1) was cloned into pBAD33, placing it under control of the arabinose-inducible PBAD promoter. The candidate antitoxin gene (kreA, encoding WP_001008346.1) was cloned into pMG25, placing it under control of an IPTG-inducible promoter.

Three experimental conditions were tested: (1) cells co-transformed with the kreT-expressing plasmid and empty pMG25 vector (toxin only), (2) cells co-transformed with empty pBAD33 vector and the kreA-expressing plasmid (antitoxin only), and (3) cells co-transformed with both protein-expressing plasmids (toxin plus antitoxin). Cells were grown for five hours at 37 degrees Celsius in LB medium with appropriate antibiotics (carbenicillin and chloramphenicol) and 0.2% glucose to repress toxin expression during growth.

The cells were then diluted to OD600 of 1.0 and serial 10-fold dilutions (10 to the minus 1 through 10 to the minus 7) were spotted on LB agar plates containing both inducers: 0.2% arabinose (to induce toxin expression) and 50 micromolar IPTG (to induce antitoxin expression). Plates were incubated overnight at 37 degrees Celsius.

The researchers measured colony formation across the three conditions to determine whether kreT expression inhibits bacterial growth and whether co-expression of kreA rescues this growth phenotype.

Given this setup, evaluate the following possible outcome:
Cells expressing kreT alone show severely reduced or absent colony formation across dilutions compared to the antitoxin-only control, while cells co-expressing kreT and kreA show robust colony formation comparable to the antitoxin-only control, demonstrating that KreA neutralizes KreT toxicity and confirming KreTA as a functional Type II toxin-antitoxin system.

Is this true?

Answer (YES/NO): YES